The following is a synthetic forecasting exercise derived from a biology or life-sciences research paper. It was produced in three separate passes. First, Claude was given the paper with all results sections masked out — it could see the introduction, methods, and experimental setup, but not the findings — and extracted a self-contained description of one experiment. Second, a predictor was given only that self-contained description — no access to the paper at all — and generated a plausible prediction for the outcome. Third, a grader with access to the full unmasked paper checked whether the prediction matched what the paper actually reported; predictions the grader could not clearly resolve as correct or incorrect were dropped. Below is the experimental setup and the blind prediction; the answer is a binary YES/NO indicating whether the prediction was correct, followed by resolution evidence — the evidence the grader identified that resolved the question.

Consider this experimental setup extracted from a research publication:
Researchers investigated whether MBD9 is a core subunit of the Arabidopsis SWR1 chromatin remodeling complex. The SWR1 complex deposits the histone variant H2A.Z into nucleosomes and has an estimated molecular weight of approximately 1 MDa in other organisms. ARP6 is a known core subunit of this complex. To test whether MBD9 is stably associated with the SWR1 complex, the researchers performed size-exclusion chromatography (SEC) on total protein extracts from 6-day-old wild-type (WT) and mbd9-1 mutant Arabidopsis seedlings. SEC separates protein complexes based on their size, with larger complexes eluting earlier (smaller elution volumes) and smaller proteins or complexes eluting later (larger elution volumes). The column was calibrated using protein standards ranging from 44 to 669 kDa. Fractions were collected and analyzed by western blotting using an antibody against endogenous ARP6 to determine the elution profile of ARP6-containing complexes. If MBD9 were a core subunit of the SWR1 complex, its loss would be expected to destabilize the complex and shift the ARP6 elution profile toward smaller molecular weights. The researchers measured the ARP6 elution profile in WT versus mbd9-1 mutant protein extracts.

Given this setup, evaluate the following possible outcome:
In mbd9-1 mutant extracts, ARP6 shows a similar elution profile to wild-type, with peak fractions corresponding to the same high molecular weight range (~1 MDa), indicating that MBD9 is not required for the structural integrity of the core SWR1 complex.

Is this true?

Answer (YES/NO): NO